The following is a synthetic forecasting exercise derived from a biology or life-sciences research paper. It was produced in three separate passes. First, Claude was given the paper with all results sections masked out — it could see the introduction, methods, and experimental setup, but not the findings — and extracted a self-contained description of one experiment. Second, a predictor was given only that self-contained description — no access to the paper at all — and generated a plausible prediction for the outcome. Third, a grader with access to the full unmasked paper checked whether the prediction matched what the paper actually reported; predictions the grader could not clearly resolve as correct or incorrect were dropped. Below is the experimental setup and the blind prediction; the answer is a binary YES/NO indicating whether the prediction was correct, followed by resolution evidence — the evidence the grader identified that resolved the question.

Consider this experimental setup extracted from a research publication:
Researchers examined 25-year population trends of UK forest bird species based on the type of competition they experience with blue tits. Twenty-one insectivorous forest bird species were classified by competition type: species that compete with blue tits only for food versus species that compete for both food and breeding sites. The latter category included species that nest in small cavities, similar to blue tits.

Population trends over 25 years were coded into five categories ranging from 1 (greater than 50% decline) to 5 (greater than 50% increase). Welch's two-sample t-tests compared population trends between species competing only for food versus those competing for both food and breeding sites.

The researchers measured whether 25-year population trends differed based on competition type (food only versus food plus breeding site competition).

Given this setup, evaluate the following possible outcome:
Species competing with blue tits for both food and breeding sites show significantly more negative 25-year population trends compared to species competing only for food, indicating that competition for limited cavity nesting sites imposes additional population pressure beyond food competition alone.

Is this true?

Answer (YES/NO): NO